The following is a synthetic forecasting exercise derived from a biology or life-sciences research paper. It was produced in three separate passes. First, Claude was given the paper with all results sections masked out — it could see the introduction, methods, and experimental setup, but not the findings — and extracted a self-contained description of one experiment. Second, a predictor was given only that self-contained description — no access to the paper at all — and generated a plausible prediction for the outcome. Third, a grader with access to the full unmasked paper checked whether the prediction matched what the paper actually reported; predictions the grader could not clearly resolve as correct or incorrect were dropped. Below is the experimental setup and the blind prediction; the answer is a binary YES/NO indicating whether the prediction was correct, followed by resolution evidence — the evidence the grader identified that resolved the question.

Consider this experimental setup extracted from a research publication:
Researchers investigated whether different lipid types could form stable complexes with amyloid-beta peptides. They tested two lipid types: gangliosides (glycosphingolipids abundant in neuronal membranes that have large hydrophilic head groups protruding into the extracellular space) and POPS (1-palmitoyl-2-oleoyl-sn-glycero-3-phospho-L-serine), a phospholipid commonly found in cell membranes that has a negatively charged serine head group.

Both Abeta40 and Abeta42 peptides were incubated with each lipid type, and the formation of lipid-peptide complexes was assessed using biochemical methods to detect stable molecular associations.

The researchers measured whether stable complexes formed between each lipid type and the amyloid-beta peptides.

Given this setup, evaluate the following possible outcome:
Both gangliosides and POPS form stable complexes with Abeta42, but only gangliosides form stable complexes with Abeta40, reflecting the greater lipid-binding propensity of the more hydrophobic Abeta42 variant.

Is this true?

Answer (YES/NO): NO